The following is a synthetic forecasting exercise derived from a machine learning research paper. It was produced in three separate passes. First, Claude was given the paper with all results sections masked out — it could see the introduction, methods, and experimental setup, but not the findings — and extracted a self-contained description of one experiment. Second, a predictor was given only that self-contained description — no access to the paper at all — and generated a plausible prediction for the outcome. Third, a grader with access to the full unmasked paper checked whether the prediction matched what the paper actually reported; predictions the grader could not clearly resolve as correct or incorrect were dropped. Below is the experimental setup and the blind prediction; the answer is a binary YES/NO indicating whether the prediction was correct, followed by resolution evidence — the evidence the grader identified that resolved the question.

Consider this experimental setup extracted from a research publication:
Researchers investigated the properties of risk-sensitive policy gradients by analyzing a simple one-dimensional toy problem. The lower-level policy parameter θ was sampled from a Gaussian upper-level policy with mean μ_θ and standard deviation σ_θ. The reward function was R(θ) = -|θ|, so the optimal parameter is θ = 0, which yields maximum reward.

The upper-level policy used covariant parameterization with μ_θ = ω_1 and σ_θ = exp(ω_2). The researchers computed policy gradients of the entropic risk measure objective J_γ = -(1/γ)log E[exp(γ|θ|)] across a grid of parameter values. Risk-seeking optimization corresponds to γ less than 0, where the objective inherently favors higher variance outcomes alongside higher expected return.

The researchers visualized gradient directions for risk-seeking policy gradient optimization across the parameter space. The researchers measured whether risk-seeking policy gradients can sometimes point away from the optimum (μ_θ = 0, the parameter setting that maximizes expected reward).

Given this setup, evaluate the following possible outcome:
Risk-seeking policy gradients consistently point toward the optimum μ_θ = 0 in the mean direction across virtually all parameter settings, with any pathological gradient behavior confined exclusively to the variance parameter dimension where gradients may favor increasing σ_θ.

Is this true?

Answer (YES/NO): NO